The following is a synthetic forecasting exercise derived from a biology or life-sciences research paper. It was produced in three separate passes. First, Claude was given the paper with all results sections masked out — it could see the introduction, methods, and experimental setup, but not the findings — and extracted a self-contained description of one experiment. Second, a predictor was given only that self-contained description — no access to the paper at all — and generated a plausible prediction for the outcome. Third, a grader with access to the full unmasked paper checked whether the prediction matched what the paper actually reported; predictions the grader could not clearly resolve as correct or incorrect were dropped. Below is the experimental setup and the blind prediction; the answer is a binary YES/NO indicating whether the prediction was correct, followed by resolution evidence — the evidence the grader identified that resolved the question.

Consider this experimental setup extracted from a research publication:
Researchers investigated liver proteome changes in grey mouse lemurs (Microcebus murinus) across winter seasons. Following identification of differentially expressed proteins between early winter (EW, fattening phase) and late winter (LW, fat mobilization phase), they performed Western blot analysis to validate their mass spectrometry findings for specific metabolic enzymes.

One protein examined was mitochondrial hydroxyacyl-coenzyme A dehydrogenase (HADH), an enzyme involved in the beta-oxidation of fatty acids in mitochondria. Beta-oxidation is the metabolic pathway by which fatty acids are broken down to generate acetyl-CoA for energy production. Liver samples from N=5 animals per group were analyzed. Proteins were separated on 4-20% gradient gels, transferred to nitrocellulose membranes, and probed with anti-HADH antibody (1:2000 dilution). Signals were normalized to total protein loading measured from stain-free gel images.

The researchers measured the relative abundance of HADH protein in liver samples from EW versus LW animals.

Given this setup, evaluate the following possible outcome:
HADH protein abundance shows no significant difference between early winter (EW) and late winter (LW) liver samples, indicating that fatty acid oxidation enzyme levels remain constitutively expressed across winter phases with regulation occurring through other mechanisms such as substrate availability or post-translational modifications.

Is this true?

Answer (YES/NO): YES